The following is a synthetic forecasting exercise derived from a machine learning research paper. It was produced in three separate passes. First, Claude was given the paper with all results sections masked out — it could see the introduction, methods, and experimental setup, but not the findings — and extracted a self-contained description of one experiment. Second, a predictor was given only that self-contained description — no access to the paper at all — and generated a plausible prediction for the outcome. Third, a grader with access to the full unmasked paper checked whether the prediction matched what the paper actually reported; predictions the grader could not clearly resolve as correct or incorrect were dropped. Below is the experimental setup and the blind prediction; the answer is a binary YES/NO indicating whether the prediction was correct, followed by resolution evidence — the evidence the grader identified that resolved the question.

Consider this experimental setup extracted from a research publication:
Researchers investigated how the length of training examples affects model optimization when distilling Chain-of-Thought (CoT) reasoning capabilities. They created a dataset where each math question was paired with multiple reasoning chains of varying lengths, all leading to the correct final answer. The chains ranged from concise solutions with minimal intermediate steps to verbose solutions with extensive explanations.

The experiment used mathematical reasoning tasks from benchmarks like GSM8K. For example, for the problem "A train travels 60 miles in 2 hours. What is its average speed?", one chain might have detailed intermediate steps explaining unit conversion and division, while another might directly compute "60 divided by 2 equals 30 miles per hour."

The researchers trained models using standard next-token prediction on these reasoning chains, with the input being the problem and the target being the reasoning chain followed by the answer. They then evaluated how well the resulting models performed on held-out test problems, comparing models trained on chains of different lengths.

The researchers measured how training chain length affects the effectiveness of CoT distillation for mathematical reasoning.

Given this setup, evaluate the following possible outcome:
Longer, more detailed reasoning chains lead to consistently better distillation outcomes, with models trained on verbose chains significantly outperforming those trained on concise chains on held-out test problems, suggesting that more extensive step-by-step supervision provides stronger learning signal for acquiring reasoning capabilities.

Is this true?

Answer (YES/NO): NO